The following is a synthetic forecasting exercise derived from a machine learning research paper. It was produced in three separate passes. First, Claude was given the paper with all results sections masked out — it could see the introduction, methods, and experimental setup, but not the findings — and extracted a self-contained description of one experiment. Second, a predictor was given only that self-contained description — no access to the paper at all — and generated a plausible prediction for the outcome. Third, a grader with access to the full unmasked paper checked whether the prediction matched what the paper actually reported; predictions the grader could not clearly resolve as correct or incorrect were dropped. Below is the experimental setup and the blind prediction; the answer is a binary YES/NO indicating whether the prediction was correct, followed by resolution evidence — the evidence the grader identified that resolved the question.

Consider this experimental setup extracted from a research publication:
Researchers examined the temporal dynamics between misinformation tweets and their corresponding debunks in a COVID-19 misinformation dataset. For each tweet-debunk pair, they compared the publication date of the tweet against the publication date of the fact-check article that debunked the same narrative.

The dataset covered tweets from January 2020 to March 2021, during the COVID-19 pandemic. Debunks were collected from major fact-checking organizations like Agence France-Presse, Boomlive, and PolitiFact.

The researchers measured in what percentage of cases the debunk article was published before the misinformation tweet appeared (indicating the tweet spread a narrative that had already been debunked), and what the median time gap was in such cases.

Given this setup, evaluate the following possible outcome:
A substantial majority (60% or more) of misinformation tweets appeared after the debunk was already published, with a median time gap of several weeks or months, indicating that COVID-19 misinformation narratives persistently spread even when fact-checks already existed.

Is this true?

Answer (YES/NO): NO